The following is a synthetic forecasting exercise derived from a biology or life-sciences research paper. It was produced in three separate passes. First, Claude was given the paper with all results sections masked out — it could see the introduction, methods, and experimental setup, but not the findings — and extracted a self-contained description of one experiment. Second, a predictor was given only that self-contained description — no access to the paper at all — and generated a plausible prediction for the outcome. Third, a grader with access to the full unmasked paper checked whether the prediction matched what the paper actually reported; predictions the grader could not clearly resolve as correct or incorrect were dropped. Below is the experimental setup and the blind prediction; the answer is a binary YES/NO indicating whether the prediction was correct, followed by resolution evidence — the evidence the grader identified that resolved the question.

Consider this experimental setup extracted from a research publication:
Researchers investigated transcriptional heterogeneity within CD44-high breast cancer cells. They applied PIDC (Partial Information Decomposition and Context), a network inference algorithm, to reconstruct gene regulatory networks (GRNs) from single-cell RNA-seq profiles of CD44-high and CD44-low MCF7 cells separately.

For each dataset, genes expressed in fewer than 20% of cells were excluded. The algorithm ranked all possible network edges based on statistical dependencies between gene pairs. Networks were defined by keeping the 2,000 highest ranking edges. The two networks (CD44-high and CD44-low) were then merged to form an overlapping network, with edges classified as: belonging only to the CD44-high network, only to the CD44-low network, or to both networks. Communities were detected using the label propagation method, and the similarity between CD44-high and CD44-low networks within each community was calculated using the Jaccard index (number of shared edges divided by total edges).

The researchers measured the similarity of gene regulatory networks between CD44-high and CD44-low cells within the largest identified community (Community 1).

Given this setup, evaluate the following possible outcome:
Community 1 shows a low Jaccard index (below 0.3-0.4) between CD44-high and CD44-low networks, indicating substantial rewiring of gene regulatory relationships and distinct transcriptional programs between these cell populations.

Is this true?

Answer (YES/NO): YES